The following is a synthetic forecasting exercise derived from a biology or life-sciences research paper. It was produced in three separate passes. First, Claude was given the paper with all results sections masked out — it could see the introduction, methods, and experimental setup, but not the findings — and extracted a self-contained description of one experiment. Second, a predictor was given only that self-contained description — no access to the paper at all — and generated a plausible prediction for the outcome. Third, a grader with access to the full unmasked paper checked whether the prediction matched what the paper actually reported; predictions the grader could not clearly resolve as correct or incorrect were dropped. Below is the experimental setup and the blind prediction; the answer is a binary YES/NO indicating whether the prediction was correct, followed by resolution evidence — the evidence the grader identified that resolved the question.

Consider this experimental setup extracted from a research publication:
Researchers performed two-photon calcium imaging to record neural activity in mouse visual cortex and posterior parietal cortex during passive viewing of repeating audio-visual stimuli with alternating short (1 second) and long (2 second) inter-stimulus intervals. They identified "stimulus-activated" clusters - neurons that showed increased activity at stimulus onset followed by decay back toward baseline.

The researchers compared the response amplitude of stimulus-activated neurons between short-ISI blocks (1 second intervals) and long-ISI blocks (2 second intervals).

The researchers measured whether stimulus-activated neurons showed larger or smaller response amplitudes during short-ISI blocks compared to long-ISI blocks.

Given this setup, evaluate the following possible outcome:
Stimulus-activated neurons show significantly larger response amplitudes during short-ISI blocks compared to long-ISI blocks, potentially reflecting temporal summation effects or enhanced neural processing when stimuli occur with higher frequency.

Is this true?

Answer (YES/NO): NO